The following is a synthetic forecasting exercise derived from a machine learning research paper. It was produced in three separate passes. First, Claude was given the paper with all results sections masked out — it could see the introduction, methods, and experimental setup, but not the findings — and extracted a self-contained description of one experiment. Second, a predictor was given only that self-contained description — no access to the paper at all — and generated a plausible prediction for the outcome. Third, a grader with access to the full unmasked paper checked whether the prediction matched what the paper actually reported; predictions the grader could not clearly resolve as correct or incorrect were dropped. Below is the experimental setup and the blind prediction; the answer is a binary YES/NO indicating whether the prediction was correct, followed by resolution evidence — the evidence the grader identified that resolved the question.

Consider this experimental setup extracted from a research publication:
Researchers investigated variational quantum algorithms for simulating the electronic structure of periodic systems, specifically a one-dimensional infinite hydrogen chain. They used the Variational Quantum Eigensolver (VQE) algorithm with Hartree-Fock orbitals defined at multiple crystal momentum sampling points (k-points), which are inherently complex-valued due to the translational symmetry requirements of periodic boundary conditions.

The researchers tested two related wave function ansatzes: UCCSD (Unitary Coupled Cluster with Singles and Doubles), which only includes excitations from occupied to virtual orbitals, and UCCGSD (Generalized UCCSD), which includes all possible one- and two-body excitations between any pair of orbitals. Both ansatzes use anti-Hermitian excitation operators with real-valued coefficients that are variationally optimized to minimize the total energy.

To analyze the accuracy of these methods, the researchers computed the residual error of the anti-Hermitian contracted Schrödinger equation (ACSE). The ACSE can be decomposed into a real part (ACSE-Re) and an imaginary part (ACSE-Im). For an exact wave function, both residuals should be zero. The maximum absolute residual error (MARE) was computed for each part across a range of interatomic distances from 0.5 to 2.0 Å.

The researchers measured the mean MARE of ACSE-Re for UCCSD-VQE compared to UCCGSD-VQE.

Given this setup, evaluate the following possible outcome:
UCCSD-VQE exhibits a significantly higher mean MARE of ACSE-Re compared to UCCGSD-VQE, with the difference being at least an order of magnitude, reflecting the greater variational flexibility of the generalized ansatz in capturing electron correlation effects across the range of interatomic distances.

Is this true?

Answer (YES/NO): YES